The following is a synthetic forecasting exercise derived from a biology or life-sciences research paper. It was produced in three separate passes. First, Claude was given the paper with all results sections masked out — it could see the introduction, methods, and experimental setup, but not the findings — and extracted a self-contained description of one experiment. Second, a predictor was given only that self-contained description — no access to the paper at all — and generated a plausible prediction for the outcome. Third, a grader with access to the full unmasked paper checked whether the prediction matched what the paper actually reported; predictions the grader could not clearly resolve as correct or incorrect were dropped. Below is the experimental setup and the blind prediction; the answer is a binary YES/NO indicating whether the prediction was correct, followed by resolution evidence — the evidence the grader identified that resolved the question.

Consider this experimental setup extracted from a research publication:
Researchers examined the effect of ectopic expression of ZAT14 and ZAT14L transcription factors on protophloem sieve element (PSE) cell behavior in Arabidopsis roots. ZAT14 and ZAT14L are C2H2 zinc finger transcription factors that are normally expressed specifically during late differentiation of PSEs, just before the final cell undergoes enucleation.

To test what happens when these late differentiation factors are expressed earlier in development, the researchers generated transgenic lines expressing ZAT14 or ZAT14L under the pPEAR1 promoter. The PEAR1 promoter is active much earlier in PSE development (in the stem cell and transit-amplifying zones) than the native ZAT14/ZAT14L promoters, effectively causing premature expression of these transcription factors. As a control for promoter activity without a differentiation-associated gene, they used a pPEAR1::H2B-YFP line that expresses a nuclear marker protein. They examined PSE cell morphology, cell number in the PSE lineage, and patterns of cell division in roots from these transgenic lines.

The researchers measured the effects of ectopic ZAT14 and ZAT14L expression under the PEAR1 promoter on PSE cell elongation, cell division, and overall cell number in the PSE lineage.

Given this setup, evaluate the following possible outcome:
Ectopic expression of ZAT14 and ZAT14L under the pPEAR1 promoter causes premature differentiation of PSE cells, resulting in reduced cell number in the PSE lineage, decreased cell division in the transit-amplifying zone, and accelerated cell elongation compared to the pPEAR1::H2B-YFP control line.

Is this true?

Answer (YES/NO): YES